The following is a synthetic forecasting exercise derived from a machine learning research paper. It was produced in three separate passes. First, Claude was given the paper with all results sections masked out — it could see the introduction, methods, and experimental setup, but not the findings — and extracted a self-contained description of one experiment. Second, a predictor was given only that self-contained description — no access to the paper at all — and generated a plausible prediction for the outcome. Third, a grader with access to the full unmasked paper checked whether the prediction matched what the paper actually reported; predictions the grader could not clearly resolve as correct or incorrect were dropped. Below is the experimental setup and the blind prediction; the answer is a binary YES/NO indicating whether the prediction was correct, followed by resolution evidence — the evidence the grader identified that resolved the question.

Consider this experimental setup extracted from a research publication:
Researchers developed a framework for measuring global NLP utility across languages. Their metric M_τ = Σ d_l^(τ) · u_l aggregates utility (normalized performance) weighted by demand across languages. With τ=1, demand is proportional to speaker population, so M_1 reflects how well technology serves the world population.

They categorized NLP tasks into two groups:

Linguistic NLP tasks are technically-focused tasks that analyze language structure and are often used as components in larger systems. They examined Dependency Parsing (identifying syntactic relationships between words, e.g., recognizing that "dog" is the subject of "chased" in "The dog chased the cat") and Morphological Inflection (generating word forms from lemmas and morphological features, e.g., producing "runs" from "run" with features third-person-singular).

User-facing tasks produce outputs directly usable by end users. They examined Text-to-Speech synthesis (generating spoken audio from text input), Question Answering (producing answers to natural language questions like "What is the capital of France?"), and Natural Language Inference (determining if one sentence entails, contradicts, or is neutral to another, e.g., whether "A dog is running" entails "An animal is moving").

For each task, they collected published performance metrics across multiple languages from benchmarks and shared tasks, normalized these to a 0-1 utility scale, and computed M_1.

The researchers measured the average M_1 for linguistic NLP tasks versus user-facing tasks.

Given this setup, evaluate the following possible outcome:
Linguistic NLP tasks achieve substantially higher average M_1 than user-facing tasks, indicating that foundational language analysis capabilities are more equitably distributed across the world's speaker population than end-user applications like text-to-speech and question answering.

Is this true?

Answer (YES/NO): YES